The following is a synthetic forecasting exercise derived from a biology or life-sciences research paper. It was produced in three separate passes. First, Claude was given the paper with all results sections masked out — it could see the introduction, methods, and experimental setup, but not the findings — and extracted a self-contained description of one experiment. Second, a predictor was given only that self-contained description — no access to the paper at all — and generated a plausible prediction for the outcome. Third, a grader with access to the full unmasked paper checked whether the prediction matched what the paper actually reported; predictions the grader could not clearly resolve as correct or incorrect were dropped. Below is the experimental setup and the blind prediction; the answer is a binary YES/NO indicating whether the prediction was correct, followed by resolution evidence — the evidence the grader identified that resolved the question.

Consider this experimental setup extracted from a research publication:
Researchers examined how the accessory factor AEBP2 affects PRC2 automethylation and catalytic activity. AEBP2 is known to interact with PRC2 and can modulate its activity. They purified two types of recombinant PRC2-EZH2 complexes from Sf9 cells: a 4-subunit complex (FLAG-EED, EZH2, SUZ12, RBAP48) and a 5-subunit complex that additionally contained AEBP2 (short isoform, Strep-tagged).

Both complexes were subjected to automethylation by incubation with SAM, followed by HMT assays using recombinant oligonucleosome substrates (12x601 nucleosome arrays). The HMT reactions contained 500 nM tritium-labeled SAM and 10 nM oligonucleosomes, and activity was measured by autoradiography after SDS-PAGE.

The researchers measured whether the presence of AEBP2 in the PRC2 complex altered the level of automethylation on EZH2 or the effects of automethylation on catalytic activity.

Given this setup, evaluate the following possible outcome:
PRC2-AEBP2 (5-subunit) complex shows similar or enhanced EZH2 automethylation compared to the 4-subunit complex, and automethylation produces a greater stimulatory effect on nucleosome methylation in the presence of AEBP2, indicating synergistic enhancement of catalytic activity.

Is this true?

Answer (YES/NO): NO